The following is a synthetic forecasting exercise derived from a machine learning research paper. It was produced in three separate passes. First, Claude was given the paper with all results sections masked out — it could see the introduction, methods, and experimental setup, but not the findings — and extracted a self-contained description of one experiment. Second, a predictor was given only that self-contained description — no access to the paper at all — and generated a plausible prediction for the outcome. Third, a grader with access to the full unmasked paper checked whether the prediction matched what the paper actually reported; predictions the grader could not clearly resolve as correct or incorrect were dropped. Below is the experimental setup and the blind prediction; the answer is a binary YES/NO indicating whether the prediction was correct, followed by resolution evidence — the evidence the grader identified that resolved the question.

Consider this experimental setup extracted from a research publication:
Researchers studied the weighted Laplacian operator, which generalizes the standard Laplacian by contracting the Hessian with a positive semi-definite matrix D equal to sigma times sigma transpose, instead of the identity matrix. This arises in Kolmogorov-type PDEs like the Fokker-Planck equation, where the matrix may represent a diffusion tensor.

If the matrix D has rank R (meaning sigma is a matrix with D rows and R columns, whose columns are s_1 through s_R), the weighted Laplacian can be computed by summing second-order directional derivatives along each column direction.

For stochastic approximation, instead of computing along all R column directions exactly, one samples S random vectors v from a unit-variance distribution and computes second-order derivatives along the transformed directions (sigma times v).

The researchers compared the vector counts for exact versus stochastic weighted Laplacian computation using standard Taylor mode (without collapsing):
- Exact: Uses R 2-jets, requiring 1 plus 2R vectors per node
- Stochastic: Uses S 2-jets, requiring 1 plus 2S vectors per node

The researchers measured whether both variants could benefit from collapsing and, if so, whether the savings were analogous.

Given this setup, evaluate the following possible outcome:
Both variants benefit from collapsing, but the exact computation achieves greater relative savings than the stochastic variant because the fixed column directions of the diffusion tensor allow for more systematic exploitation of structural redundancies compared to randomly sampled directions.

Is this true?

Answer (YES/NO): NO